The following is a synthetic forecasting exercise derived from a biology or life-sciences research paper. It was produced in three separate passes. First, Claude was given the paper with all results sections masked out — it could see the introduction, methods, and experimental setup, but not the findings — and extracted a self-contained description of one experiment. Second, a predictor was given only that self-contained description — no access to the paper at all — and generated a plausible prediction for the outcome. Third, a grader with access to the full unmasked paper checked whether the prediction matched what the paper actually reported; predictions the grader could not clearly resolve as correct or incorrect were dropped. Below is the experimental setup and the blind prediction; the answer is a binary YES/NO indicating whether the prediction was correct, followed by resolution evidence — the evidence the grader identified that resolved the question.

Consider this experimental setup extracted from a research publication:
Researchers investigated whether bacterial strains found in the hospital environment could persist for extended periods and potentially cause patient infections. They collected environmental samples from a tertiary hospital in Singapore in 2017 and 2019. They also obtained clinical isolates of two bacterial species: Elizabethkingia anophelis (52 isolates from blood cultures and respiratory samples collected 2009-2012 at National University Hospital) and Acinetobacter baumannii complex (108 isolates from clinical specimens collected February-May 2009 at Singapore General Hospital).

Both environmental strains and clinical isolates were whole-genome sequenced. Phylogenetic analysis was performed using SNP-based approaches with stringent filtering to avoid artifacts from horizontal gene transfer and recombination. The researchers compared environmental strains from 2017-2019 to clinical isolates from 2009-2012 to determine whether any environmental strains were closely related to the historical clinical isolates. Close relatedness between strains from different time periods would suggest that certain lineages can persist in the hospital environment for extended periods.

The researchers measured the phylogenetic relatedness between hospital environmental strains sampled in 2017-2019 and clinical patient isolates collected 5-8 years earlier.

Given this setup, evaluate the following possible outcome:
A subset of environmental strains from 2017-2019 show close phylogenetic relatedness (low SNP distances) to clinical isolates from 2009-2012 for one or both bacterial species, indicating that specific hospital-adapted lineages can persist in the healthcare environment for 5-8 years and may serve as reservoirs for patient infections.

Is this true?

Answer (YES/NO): YES